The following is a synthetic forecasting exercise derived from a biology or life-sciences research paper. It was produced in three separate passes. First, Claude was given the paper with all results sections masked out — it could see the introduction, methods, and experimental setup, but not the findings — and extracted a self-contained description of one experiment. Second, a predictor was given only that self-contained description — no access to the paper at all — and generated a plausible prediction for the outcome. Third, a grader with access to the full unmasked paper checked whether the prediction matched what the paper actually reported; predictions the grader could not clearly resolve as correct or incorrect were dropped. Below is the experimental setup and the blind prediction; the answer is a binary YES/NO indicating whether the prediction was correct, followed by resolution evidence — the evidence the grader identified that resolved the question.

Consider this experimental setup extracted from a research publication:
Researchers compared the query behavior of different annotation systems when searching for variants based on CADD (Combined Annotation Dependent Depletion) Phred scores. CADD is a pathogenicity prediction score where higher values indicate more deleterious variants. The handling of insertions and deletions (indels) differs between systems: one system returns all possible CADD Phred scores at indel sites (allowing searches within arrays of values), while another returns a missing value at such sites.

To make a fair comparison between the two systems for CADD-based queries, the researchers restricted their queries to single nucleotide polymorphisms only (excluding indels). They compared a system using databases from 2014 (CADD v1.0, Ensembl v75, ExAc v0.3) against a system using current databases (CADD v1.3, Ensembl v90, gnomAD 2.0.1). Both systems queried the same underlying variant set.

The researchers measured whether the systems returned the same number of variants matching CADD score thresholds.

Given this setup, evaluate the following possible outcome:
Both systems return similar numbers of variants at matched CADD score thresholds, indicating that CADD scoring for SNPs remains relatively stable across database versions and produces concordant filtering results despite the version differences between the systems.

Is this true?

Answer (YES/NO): NO